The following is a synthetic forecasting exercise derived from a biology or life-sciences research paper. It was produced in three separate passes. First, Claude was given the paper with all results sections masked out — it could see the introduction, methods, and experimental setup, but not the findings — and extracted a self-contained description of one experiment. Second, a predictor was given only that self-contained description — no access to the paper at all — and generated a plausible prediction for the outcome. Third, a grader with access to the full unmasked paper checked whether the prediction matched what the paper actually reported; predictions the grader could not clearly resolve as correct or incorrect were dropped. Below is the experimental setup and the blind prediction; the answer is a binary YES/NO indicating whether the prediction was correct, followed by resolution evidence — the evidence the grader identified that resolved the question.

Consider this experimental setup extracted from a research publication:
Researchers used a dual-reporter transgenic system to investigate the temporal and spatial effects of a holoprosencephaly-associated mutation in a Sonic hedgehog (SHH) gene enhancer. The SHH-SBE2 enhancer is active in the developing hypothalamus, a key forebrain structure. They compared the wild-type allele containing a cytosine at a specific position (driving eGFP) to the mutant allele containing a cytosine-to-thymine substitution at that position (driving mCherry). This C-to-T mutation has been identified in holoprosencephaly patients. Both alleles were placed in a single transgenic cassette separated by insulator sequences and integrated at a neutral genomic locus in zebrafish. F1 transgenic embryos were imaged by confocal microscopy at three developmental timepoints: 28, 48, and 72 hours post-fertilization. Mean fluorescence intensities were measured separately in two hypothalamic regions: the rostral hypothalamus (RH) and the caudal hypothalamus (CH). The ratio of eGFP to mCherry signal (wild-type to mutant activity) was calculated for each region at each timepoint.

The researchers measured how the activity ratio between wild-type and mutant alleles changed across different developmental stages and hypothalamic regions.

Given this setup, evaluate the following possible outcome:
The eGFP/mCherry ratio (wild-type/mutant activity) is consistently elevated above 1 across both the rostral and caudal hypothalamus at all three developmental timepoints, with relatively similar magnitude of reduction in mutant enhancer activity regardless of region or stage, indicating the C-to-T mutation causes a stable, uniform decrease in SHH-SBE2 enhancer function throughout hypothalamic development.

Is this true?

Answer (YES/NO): NO